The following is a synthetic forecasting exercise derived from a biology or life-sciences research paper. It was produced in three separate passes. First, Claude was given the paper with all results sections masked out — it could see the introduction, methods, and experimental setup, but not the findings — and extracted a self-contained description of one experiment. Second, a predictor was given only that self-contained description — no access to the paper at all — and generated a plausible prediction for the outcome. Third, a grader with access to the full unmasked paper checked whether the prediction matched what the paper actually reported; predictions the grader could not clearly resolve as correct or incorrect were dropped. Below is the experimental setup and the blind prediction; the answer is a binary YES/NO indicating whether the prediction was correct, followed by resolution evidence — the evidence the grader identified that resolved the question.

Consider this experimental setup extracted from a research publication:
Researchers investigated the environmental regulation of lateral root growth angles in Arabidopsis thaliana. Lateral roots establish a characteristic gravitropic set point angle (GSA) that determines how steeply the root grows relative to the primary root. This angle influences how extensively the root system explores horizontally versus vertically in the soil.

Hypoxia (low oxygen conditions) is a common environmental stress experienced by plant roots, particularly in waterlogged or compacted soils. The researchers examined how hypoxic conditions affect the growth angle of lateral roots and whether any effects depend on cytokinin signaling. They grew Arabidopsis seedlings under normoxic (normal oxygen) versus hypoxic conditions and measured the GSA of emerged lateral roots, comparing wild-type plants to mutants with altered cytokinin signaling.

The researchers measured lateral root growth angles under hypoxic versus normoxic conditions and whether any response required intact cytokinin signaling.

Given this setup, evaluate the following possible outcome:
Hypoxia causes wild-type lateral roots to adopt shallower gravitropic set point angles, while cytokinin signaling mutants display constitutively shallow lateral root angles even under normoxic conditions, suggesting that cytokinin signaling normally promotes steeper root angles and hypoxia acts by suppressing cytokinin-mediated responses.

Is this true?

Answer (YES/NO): NO